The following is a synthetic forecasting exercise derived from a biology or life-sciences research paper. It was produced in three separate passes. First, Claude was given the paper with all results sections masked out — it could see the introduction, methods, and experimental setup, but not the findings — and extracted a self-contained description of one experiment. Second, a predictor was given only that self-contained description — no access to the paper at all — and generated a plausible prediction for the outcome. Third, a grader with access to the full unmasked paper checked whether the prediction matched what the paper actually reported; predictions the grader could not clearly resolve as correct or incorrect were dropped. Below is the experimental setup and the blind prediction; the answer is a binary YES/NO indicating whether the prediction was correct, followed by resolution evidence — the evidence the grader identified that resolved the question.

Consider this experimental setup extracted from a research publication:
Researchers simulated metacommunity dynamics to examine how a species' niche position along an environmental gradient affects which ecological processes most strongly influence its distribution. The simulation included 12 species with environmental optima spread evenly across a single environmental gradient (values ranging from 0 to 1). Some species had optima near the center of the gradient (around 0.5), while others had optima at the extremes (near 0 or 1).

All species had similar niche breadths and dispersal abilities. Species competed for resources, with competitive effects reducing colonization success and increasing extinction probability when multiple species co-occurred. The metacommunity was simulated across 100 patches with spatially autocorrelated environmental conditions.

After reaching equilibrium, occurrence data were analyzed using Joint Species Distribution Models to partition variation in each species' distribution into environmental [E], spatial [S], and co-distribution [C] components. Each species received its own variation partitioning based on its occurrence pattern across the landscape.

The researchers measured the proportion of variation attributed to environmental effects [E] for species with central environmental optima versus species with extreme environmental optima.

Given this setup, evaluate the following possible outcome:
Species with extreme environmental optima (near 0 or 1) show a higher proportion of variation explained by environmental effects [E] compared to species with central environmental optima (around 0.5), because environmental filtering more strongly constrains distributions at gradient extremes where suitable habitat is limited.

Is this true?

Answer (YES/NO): YES